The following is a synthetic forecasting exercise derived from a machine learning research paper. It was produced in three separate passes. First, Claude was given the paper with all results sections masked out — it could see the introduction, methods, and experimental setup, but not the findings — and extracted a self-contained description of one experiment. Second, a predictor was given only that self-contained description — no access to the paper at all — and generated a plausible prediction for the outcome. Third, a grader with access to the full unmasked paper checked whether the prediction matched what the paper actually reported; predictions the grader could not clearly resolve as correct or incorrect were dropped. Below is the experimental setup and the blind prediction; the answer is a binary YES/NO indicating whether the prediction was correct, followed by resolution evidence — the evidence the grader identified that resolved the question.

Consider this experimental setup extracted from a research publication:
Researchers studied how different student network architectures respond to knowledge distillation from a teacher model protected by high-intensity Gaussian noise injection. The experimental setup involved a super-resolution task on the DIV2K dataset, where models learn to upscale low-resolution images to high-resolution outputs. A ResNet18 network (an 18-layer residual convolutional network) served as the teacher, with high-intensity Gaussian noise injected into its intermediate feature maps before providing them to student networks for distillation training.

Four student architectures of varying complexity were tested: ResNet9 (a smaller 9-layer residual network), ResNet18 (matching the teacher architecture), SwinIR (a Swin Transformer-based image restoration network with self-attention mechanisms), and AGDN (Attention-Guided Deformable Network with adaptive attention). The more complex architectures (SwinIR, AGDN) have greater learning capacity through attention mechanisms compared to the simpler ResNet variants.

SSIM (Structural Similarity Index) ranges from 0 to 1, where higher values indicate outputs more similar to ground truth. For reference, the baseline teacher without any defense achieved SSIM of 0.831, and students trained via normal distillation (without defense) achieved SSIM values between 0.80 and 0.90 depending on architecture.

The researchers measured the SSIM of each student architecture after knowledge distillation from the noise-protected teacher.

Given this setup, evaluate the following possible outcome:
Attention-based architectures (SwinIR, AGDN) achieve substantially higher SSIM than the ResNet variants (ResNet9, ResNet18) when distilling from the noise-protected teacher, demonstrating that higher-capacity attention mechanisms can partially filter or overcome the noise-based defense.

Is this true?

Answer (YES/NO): YES